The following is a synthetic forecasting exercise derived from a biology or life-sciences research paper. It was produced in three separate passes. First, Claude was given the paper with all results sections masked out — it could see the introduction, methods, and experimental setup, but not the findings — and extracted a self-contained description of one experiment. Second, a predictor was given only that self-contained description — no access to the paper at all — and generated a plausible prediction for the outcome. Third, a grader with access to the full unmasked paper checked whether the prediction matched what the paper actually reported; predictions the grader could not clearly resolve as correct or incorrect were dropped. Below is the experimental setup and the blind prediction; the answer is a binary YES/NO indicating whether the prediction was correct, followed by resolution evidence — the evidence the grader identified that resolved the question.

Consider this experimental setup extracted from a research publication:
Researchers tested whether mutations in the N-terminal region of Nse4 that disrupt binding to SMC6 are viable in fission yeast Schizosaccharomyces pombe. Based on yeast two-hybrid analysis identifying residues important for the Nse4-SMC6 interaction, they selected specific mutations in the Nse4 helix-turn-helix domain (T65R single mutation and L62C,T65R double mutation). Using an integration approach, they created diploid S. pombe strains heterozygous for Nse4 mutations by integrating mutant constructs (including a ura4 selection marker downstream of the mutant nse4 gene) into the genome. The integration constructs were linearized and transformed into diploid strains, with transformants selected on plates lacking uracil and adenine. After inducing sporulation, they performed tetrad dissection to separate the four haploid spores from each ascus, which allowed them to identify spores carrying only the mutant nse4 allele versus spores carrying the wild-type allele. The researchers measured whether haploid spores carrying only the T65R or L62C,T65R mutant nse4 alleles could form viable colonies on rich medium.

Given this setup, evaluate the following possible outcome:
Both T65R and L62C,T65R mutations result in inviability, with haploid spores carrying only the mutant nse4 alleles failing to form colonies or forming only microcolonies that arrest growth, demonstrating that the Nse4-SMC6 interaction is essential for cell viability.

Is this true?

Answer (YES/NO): YES